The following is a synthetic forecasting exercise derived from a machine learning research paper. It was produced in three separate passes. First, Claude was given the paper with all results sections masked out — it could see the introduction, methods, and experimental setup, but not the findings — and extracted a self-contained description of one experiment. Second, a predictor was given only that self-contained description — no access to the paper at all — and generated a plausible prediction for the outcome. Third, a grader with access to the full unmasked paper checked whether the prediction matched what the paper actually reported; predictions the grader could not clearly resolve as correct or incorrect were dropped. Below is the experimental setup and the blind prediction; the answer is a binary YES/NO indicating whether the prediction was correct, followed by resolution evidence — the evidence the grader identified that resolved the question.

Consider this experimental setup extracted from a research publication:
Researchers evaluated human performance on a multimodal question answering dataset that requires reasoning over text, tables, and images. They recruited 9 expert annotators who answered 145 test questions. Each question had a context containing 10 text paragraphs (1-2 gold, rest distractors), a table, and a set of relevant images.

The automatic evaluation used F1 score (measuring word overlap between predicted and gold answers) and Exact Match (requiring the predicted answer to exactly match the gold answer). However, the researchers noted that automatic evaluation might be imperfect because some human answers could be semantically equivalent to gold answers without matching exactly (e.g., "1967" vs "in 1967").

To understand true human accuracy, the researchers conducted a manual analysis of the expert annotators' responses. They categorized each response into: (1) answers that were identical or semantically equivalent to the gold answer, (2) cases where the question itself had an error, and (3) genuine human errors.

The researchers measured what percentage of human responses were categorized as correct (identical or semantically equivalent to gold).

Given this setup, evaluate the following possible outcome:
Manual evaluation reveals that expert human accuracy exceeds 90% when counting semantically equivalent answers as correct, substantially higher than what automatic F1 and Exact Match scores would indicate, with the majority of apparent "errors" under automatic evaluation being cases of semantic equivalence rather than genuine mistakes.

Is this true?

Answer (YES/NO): NO